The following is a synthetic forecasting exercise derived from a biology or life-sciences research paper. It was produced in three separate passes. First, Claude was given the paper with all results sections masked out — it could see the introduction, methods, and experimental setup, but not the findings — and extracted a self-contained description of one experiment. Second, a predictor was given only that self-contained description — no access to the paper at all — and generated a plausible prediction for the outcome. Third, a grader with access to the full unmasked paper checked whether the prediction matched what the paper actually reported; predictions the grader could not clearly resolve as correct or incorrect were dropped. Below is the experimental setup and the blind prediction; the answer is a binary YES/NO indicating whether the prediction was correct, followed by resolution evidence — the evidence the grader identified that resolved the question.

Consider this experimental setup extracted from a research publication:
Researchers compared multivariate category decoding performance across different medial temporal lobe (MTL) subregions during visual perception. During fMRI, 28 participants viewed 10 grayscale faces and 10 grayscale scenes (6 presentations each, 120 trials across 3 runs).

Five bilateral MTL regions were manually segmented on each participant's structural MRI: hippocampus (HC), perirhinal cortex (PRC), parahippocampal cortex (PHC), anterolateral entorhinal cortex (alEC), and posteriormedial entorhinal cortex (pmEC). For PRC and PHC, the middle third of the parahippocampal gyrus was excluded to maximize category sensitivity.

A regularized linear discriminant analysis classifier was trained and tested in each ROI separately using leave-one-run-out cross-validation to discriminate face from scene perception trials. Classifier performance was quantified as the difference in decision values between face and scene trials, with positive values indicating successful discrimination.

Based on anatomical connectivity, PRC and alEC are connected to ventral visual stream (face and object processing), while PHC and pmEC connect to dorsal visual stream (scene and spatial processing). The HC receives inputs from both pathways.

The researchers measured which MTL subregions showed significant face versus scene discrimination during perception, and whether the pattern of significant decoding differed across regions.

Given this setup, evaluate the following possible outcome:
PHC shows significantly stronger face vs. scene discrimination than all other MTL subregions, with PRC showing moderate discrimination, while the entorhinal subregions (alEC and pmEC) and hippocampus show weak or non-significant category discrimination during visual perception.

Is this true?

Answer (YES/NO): NO